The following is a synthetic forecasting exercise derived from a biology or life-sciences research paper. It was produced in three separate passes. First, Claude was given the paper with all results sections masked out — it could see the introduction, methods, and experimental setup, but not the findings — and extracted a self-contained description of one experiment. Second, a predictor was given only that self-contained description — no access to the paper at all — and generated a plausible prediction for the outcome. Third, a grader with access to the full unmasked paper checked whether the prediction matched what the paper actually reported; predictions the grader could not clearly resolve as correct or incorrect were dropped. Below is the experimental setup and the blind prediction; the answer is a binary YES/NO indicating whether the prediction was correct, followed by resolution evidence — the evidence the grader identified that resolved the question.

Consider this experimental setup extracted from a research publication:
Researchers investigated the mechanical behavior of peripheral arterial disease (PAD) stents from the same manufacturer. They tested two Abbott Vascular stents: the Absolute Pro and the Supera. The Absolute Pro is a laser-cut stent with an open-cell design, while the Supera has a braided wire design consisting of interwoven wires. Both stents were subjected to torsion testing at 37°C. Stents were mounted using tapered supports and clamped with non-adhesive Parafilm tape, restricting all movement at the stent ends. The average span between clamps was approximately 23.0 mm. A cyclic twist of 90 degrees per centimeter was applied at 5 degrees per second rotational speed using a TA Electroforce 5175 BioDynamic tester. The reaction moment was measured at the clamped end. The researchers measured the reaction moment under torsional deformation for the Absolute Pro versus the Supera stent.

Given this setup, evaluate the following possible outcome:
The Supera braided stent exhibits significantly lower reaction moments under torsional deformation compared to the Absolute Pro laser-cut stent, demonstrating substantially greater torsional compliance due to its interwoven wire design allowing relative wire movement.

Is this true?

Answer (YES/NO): NO